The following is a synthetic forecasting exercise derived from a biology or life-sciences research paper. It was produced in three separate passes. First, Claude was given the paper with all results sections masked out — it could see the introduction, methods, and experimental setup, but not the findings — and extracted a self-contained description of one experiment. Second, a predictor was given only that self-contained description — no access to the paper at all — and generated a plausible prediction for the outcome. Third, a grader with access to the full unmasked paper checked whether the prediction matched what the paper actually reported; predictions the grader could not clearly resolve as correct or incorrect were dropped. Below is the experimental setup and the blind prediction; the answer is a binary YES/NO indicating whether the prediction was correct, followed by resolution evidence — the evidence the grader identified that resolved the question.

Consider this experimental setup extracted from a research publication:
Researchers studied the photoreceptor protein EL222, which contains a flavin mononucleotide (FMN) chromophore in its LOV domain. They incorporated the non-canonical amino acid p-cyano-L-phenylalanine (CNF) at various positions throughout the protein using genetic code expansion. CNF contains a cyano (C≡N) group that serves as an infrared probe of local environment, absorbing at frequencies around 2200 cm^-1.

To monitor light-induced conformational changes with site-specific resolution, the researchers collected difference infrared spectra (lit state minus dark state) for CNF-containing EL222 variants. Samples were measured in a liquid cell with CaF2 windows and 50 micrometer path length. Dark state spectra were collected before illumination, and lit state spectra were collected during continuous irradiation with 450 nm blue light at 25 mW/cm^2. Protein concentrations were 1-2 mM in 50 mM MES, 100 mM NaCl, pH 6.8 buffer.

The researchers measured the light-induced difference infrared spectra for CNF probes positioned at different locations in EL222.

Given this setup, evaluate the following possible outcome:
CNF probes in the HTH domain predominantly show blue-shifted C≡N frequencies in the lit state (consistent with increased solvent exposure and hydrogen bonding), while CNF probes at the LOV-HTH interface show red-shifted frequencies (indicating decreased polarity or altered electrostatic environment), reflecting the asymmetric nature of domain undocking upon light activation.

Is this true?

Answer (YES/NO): NO